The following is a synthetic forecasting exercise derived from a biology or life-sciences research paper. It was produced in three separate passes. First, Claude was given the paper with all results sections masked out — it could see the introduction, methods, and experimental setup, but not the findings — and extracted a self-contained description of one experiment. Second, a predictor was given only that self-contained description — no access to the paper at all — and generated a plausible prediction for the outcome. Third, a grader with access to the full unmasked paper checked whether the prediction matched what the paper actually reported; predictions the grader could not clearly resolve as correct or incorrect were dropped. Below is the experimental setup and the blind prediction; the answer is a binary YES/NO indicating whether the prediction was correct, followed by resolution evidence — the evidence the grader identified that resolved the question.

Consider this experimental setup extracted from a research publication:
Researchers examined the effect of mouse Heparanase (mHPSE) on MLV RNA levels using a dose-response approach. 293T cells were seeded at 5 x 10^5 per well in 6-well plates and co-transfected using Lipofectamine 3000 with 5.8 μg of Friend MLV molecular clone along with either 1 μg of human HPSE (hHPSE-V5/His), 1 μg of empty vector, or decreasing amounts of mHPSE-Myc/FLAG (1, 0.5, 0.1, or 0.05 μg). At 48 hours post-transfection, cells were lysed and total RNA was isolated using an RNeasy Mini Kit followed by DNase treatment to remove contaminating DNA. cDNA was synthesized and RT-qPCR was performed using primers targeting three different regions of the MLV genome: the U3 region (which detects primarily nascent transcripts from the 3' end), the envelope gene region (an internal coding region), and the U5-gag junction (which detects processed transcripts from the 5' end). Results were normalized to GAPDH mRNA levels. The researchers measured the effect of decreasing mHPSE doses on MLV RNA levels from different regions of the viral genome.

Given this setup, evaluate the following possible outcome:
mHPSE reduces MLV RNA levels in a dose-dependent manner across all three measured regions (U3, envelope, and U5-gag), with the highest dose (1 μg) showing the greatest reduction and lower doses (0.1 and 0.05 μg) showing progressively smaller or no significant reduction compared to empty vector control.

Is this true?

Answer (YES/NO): YES